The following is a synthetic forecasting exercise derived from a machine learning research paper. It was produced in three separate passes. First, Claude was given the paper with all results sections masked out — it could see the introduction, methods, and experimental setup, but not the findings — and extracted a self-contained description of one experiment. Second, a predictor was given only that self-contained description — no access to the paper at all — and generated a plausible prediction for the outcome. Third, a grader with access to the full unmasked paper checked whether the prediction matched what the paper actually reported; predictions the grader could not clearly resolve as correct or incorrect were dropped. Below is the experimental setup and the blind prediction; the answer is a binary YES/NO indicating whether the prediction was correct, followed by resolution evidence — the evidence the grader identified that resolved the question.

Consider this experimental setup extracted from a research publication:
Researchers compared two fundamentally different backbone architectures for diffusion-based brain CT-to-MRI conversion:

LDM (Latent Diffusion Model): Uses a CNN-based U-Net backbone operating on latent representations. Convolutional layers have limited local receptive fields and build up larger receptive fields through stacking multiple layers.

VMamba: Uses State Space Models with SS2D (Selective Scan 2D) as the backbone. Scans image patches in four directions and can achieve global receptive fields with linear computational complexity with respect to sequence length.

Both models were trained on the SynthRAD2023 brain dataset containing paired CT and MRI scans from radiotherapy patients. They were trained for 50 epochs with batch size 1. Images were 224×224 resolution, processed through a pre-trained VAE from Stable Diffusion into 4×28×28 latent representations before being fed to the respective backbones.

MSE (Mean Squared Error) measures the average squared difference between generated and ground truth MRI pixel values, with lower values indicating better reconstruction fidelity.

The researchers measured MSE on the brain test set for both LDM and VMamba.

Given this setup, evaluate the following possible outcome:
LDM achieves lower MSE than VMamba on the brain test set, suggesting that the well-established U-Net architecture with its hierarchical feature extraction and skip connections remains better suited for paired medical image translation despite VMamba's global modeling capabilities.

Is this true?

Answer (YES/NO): YES